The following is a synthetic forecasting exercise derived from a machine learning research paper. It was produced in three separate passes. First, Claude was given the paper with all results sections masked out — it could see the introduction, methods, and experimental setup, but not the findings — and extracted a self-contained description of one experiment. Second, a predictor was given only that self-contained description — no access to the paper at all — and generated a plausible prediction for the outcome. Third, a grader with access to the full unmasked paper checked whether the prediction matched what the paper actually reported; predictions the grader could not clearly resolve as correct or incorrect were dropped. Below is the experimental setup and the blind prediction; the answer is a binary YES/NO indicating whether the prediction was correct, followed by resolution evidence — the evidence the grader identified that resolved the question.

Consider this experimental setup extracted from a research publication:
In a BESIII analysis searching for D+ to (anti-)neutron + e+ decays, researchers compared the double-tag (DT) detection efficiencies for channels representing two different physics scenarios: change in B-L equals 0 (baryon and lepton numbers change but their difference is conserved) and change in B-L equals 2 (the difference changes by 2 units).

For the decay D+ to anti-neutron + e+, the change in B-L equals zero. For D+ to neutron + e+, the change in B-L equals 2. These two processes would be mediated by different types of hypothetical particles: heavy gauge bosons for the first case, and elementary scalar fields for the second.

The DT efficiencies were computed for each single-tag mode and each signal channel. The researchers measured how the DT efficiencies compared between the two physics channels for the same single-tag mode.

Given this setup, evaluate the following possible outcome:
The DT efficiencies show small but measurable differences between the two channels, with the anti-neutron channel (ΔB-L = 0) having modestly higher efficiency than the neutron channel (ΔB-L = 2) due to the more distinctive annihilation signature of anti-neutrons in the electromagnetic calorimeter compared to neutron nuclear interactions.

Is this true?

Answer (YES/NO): NO